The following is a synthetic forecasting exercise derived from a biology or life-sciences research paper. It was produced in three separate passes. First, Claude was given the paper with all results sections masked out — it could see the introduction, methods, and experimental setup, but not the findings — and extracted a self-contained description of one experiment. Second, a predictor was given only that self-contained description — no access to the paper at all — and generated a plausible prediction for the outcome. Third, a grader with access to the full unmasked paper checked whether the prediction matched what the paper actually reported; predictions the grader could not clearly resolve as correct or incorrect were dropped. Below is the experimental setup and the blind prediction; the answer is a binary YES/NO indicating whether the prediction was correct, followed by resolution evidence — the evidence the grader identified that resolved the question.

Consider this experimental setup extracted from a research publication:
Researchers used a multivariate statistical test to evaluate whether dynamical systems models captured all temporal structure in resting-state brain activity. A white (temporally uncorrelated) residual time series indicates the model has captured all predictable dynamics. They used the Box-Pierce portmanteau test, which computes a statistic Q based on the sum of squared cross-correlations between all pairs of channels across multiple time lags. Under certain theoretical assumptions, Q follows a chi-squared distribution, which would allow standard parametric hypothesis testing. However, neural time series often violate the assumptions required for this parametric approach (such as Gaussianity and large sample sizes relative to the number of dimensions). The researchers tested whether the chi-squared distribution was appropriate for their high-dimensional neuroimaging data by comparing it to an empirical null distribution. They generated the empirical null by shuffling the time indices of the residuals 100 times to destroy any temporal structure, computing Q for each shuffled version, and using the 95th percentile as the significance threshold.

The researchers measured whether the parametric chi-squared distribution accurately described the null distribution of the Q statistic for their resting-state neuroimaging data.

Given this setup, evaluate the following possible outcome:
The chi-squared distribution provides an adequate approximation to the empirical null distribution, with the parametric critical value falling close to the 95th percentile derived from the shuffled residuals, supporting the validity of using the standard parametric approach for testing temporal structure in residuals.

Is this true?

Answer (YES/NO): NO